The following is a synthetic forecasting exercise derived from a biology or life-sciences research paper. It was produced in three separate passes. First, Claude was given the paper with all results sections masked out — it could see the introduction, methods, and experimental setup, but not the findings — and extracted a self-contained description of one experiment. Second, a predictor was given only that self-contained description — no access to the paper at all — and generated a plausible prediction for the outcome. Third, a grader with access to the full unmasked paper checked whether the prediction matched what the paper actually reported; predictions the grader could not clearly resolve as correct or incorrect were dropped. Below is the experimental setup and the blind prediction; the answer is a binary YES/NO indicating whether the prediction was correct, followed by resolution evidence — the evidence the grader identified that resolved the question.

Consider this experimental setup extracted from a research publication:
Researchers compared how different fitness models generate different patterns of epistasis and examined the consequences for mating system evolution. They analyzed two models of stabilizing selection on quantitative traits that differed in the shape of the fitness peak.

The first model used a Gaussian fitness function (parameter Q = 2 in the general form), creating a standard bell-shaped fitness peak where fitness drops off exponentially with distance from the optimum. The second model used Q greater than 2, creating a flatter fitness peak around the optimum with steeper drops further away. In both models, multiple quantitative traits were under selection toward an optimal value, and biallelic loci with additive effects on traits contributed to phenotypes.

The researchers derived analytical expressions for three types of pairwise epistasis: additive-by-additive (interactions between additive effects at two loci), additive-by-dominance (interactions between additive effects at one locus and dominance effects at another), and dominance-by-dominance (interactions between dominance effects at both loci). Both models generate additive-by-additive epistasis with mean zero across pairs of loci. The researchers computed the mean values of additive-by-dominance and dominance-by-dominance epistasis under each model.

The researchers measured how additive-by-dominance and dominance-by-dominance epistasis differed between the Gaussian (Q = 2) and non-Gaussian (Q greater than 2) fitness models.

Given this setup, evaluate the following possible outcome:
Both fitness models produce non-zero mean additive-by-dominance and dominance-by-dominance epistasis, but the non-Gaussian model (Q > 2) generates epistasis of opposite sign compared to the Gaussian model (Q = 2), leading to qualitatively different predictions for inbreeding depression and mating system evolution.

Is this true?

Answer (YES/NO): NO